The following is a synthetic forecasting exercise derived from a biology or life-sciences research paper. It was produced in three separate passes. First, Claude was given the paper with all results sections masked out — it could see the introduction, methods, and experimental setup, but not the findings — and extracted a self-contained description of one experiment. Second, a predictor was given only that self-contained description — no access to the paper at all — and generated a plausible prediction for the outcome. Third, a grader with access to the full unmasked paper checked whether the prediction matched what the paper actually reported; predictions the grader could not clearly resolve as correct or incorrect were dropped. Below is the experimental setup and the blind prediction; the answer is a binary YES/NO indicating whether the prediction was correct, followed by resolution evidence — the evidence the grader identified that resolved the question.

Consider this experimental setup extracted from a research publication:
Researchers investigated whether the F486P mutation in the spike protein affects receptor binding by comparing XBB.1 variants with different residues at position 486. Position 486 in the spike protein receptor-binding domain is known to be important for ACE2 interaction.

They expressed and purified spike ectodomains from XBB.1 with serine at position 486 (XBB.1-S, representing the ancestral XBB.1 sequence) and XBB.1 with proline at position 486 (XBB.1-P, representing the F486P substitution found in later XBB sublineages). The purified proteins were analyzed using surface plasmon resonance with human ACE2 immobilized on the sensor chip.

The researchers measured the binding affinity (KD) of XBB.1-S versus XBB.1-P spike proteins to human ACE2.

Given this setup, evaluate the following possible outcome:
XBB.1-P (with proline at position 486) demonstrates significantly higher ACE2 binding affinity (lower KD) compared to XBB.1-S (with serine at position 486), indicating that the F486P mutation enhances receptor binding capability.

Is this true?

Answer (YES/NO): YES